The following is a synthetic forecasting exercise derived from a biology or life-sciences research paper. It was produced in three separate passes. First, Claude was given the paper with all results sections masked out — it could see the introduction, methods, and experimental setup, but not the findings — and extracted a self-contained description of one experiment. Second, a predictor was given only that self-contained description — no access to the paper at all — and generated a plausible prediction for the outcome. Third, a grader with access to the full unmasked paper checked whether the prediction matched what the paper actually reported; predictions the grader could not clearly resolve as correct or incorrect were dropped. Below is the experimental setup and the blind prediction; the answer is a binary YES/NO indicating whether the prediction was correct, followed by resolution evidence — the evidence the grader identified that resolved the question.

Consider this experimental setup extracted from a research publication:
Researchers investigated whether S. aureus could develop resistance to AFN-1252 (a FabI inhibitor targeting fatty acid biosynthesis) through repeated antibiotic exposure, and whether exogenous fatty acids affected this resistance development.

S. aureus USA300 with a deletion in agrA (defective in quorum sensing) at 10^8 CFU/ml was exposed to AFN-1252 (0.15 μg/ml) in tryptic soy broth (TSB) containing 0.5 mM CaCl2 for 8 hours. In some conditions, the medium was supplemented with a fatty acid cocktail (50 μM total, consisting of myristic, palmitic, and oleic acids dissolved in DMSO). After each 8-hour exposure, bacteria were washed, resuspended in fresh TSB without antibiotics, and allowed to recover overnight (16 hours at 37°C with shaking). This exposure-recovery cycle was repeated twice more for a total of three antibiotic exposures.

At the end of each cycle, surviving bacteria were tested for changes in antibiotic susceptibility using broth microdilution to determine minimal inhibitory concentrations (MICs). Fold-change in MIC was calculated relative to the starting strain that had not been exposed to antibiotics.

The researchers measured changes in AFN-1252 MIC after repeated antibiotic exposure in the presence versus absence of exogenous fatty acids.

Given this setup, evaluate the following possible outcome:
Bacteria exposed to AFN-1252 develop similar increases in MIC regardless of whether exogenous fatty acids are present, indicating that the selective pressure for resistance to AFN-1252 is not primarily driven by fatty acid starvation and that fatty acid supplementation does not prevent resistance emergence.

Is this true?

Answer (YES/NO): NO